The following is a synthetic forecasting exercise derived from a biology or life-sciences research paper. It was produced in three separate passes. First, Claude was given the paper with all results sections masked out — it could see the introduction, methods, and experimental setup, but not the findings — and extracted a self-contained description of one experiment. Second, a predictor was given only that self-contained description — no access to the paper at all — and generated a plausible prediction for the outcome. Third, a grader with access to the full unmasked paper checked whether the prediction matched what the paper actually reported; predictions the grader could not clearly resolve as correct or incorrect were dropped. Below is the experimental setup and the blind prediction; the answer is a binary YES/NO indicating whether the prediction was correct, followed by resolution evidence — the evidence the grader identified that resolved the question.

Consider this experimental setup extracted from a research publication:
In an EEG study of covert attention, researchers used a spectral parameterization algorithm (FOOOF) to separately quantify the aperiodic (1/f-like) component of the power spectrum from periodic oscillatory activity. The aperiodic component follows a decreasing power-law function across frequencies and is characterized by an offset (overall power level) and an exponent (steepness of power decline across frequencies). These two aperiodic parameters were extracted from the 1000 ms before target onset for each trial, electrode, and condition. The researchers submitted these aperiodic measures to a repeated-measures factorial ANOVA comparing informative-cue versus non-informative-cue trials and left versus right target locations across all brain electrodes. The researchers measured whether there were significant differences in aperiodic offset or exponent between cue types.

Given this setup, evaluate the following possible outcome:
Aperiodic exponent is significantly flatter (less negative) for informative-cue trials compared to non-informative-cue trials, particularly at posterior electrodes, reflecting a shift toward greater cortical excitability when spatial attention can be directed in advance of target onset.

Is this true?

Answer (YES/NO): NO